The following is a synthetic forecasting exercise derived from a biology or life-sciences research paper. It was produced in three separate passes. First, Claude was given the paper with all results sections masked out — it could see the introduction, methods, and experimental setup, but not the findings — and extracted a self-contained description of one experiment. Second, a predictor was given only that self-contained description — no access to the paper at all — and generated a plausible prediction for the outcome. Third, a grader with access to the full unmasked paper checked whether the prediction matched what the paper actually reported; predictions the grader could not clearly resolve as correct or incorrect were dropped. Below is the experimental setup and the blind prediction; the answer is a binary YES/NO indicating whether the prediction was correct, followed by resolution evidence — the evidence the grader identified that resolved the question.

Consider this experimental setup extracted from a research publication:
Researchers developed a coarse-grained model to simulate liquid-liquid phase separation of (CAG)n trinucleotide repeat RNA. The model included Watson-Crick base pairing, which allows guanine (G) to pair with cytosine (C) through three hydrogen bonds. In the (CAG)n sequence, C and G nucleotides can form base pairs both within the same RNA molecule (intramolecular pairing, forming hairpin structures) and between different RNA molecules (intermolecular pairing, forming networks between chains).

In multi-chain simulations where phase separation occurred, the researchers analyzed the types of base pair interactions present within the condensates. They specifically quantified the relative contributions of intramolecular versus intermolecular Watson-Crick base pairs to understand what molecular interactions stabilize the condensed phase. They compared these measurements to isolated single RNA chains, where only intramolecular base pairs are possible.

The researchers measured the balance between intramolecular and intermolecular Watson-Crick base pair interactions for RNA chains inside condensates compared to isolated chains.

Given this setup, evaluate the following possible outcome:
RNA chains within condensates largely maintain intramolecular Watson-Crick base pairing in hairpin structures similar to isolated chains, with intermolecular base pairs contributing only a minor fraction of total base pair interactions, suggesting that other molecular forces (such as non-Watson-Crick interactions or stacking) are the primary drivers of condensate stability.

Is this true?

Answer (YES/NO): NO